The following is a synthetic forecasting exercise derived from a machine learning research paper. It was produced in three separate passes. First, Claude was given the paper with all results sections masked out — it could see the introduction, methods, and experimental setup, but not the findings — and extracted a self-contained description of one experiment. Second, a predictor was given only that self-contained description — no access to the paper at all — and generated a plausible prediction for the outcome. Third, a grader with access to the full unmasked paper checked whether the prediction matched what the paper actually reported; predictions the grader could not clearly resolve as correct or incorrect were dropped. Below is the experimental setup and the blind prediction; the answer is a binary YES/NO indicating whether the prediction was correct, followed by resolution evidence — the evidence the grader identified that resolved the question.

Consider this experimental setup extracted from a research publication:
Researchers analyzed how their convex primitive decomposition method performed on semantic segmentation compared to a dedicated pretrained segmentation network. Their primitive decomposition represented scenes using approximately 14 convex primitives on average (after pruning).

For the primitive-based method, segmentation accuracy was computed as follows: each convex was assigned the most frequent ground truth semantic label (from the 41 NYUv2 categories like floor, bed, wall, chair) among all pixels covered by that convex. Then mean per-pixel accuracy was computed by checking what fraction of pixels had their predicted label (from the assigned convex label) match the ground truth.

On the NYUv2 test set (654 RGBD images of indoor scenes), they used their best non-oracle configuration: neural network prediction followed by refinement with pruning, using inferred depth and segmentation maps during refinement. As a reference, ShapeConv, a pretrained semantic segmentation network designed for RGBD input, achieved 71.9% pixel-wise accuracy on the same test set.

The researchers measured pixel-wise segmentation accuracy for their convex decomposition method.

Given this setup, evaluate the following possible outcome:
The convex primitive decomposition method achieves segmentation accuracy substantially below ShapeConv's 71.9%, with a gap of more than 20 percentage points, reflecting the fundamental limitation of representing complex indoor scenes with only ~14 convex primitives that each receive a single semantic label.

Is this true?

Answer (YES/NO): NO